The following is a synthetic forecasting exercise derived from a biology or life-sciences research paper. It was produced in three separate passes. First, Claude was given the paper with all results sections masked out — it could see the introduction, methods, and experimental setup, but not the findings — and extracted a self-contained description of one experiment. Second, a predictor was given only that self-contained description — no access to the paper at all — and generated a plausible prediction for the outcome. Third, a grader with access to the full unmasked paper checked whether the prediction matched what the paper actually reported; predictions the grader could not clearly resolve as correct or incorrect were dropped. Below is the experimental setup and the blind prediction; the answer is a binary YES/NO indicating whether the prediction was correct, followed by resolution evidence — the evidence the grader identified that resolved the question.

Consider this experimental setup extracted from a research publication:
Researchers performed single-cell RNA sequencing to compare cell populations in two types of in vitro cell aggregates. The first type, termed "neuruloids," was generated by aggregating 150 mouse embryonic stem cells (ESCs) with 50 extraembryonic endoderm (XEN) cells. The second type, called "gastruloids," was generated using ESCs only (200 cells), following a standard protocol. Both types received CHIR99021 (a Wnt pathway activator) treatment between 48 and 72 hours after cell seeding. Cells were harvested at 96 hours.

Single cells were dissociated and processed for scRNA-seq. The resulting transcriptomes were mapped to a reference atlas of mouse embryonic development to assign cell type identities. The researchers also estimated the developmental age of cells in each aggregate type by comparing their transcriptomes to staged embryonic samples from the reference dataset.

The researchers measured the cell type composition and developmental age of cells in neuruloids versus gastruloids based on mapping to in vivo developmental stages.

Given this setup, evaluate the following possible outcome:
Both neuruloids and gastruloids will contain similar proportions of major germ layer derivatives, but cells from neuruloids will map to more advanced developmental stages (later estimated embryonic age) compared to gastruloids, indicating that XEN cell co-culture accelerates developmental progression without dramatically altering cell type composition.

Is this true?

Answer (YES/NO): NO